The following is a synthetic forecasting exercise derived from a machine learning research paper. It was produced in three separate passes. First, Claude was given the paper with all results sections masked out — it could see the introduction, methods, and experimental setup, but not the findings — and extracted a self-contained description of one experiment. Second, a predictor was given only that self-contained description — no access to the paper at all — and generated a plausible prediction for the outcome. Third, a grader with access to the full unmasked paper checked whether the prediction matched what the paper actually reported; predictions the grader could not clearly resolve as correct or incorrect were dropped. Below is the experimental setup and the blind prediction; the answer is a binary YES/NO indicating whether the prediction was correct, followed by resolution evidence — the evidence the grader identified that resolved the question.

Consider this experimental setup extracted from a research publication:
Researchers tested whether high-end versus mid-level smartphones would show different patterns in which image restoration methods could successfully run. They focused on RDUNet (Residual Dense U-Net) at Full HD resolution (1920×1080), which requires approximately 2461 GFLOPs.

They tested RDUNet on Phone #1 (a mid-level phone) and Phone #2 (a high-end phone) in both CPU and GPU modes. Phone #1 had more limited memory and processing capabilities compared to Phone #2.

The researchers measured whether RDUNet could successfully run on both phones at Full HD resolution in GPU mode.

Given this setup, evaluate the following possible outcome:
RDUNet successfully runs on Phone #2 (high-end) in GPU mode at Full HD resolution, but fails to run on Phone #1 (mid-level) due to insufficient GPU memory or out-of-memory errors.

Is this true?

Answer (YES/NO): NO